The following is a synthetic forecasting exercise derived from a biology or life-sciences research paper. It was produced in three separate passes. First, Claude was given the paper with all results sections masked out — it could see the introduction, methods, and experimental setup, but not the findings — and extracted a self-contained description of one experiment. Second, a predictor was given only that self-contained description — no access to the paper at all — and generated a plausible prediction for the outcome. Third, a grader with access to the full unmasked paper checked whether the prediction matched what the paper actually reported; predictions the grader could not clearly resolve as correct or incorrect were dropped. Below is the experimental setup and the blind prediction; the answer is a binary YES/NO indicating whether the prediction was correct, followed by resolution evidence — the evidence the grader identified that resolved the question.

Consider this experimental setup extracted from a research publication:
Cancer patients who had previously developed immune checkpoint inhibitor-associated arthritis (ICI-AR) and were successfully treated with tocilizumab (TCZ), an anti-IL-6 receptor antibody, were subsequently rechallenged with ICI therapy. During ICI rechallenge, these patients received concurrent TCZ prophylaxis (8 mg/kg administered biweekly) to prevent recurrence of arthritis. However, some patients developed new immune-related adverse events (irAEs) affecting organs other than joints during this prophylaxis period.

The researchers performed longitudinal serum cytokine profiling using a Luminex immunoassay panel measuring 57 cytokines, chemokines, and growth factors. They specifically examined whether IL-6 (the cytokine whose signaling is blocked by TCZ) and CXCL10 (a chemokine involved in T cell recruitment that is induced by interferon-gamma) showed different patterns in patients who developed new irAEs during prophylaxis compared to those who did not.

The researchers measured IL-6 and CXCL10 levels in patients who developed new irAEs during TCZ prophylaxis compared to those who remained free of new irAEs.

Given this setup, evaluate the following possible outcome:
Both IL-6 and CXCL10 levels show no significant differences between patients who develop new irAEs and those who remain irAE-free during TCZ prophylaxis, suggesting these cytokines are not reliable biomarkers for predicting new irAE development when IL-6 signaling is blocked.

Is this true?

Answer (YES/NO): NO